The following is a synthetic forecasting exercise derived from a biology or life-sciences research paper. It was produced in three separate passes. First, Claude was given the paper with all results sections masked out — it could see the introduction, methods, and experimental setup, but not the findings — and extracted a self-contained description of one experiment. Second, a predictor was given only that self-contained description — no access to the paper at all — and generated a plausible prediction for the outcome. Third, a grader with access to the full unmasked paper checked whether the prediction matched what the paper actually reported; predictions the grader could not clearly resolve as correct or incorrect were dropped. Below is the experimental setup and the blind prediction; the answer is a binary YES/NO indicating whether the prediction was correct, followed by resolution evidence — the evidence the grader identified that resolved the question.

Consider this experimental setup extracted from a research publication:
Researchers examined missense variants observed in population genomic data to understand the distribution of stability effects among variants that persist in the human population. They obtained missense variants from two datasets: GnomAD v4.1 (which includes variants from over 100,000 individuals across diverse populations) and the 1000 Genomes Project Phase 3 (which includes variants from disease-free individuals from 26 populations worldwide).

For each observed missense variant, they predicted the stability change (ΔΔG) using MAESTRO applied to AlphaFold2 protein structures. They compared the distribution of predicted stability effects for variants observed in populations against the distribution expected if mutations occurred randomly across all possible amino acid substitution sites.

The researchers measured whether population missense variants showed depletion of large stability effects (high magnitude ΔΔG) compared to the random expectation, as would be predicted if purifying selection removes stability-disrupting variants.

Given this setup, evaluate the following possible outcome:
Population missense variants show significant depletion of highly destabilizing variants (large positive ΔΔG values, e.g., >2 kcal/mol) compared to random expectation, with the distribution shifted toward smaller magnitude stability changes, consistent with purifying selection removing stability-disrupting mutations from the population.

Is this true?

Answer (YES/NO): YES